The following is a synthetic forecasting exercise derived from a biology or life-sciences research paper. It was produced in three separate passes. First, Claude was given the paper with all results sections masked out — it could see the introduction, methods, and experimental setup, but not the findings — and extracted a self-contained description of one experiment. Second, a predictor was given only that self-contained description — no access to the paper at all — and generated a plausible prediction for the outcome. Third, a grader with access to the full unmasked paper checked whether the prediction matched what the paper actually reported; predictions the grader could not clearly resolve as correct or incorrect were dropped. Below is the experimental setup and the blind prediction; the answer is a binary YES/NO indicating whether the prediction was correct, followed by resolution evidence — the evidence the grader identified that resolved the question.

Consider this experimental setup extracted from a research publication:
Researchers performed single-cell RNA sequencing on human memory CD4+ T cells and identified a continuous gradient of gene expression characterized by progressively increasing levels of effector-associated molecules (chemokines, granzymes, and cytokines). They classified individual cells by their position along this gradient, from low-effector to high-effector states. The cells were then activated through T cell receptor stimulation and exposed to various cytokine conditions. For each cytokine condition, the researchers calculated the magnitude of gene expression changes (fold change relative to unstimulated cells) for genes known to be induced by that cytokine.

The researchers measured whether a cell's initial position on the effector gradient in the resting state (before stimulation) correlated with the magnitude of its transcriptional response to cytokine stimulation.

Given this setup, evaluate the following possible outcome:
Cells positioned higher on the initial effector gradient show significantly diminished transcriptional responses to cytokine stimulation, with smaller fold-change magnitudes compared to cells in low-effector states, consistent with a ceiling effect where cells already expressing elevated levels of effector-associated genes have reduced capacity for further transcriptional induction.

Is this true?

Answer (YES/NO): NO